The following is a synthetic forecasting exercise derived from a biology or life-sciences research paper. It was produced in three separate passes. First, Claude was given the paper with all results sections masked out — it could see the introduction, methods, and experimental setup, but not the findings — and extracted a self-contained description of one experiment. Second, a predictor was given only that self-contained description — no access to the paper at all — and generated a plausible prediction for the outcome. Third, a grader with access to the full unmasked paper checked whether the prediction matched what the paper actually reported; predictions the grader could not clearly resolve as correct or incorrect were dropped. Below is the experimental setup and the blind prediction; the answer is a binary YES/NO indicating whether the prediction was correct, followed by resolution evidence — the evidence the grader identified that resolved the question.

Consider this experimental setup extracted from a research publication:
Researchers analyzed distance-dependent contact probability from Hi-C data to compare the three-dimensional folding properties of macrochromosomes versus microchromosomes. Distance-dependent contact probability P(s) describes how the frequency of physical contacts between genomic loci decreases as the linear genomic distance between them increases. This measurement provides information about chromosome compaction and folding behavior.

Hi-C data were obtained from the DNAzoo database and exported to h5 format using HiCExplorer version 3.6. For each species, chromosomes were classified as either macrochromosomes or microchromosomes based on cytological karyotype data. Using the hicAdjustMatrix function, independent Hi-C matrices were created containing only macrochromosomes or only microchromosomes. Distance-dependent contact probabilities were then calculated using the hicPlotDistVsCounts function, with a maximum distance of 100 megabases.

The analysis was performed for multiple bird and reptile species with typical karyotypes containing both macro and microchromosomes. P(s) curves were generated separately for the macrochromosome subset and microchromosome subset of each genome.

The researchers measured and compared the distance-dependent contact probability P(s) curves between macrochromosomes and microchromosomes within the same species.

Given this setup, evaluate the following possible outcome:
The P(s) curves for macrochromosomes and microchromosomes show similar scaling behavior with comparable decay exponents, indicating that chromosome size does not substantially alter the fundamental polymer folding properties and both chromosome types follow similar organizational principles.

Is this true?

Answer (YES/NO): NO